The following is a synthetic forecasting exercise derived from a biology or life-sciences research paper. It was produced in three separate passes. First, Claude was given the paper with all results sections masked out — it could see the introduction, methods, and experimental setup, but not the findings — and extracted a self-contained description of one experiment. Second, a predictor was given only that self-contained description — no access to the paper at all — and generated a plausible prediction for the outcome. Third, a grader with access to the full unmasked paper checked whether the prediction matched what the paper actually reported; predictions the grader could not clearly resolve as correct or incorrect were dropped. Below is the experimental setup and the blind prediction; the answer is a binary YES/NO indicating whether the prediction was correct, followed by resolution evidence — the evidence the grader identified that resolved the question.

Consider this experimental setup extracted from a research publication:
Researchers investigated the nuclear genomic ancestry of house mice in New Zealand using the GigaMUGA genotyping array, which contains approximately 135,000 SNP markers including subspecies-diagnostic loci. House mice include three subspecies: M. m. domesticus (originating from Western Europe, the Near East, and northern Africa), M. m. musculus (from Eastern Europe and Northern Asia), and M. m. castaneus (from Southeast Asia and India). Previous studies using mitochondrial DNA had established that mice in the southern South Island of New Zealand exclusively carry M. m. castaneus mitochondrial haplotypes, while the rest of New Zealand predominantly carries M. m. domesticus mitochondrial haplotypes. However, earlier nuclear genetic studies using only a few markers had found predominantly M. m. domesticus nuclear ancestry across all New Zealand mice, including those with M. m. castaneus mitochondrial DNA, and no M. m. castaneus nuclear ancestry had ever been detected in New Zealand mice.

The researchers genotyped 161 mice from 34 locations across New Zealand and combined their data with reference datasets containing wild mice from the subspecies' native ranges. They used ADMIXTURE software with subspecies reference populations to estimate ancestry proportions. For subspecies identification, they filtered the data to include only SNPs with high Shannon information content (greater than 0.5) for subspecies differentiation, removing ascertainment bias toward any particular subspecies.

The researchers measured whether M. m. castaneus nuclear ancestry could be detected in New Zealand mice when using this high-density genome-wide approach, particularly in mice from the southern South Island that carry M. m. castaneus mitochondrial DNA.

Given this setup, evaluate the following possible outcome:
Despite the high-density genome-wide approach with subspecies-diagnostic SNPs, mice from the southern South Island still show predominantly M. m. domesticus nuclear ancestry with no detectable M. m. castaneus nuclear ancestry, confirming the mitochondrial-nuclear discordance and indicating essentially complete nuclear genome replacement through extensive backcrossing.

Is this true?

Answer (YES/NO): YES